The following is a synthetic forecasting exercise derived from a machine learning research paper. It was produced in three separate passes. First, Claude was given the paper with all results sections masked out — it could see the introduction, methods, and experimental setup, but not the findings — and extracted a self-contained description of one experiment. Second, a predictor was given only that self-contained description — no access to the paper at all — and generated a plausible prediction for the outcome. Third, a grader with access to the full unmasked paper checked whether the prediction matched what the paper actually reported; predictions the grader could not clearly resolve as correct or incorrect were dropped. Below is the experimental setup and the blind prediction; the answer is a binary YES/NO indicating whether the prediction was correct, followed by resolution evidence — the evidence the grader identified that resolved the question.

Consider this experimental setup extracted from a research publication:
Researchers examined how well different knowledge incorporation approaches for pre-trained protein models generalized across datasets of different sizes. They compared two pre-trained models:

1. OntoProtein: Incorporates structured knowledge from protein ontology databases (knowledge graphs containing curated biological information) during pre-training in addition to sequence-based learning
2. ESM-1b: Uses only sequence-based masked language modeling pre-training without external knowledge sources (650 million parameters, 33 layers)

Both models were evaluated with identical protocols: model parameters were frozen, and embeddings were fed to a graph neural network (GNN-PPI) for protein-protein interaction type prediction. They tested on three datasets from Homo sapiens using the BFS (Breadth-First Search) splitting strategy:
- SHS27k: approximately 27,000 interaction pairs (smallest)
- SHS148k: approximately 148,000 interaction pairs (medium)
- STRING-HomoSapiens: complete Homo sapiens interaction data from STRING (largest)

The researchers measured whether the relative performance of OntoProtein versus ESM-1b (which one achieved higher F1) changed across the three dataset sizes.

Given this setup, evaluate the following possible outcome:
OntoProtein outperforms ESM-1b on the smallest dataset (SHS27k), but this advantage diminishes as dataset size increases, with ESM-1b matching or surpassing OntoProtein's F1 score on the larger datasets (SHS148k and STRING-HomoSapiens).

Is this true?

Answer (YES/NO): YES